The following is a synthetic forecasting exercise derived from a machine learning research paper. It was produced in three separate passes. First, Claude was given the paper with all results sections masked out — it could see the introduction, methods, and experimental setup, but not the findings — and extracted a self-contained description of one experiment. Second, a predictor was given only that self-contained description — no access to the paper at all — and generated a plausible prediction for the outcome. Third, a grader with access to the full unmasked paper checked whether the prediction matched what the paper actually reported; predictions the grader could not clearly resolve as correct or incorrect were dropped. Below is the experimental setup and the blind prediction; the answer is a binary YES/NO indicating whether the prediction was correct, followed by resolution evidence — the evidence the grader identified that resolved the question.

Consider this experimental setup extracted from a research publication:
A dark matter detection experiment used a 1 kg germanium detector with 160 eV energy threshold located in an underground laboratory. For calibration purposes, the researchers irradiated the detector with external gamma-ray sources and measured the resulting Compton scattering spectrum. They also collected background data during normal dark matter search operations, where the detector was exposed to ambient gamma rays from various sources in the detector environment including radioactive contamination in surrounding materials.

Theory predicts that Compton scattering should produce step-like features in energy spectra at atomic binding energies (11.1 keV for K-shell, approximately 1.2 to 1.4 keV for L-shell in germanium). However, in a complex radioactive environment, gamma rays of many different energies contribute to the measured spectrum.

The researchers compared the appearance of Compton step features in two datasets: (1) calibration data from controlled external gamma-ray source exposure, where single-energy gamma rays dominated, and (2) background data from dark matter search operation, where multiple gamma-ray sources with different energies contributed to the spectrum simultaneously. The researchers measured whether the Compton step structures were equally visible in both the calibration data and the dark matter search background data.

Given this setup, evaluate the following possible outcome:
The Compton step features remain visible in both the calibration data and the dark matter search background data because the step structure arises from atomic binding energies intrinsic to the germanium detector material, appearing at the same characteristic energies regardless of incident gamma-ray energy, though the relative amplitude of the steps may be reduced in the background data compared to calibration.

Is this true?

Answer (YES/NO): NO